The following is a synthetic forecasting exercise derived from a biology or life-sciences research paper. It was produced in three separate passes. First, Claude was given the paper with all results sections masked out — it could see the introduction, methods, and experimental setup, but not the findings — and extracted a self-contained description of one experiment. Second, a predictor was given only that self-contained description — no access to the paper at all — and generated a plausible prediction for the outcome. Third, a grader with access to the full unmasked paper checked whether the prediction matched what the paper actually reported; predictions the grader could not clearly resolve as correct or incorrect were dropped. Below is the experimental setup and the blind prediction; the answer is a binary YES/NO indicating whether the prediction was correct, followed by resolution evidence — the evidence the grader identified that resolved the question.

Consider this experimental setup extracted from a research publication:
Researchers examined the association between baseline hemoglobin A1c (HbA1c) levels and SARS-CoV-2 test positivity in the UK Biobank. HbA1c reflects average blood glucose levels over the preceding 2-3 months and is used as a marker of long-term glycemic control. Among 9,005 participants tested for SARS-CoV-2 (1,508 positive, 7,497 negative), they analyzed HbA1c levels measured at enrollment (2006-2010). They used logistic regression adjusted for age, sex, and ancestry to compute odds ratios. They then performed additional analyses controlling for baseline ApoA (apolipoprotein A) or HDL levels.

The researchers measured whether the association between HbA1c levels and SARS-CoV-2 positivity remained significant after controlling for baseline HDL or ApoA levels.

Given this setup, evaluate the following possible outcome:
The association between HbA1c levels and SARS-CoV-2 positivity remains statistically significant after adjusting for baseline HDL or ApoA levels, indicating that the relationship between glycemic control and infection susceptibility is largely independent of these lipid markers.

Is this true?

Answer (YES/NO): NO